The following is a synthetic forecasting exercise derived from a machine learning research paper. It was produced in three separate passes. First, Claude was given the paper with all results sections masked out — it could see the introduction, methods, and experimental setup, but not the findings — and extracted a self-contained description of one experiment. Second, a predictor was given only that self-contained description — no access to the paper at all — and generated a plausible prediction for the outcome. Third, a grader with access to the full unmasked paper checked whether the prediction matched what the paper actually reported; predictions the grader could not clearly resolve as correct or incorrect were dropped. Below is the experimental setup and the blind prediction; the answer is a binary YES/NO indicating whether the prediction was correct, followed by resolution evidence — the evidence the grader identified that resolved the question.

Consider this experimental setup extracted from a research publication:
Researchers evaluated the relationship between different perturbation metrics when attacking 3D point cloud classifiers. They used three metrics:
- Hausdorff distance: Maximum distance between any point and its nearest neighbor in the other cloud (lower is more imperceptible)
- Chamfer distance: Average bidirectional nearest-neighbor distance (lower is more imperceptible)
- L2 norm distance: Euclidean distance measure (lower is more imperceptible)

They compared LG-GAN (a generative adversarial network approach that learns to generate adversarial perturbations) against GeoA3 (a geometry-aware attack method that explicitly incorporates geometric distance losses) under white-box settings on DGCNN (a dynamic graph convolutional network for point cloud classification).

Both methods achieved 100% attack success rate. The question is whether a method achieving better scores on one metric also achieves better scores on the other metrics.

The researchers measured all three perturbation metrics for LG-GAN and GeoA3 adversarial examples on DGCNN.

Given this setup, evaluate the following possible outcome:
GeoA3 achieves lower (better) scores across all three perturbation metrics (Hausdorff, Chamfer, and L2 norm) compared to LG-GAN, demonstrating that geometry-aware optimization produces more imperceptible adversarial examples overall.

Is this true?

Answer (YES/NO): NO